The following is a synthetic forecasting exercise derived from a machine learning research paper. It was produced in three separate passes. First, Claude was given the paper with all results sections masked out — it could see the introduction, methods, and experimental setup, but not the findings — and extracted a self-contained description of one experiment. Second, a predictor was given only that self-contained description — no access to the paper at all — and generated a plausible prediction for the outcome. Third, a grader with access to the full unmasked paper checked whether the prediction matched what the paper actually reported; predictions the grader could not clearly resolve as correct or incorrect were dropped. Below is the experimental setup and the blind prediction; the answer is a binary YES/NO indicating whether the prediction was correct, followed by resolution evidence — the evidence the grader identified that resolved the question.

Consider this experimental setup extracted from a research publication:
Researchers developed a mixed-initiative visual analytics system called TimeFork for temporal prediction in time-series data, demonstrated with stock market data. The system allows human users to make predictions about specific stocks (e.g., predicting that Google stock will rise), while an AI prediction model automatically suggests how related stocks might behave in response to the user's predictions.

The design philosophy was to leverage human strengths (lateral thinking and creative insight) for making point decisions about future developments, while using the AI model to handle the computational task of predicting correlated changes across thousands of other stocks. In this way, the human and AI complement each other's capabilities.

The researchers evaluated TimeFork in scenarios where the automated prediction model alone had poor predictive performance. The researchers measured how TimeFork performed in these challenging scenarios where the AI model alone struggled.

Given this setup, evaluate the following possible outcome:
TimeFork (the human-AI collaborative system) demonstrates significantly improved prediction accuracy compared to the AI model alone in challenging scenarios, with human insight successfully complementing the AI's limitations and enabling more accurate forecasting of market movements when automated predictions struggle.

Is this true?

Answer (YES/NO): YES